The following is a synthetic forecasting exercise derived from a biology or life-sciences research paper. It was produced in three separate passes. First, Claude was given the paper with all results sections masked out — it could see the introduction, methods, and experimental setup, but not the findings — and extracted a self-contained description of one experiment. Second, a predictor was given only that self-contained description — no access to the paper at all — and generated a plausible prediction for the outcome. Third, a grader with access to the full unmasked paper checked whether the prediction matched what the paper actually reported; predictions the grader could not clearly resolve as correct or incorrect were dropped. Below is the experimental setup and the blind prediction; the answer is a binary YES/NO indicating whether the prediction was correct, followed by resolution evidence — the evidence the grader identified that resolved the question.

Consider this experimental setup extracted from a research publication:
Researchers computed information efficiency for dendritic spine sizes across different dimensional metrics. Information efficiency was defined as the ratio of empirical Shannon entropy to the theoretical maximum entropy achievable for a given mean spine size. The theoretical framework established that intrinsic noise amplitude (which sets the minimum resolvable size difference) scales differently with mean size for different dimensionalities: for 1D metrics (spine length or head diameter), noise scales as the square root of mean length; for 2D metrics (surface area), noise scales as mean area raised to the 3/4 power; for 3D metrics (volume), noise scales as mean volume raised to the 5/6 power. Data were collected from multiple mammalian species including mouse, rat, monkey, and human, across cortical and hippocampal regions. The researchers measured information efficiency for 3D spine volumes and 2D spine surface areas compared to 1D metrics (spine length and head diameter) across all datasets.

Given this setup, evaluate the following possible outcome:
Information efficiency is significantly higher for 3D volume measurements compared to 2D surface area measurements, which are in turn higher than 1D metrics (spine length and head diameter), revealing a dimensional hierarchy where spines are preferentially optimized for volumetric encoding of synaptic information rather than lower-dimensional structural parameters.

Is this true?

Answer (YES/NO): NO